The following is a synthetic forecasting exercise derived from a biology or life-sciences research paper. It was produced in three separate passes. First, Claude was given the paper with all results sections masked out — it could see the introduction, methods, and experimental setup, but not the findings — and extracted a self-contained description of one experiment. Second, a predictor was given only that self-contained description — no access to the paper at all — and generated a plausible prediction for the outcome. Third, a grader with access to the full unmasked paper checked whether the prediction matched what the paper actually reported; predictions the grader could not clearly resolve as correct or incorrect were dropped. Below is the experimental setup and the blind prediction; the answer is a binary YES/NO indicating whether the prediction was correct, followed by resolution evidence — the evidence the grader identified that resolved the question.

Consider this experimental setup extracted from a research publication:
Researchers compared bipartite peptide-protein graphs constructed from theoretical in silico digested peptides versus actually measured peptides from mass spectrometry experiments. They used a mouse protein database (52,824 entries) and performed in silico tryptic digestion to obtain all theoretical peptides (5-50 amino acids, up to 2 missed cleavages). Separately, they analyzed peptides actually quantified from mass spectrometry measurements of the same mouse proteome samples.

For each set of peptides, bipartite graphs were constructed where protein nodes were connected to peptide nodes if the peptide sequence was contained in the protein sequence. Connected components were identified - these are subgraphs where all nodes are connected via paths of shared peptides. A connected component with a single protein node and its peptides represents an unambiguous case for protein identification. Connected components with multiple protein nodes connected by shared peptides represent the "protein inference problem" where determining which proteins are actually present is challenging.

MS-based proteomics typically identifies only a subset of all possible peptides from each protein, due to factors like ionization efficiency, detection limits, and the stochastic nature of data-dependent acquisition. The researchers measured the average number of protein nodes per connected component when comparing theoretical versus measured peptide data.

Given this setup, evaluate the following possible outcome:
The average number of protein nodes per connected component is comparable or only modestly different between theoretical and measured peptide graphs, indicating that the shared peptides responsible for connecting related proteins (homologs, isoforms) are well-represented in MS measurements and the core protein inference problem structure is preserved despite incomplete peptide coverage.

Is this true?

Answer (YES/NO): NO